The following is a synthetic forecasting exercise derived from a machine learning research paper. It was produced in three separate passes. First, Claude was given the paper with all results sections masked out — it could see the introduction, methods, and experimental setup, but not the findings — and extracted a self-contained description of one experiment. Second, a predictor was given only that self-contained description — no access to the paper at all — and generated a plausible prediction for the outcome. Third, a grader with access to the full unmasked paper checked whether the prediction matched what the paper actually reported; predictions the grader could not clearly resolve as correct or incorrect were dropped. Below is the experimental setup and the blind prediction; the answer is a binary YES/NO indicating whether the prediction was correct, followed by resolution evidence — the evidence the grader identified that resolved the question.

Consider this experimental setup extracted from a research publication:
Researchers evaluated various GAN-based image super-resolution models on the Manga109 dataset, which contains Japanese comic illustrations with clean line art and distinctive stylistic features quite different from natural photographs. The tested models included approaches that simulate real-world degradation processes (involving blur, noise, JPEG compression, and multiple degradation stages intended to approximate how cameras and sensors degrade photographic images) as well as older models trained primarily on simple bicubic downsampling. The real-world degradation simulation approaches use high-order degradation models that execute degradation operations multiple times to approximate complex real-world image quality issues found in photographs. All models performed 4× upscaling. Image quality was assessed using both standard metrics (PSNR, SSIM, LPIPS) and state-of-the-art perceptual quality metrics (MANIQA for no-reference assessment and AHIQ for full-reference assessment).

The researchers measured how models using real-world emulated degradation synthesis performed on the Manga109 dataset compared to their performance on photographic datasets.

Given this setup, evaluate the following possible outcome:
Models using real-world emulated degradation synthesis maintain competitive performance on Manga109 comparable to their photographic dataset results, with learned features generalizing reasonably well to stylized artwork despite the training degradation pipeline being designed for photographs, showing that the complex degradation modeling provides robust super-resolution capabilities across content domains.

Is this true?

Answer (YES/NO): NO